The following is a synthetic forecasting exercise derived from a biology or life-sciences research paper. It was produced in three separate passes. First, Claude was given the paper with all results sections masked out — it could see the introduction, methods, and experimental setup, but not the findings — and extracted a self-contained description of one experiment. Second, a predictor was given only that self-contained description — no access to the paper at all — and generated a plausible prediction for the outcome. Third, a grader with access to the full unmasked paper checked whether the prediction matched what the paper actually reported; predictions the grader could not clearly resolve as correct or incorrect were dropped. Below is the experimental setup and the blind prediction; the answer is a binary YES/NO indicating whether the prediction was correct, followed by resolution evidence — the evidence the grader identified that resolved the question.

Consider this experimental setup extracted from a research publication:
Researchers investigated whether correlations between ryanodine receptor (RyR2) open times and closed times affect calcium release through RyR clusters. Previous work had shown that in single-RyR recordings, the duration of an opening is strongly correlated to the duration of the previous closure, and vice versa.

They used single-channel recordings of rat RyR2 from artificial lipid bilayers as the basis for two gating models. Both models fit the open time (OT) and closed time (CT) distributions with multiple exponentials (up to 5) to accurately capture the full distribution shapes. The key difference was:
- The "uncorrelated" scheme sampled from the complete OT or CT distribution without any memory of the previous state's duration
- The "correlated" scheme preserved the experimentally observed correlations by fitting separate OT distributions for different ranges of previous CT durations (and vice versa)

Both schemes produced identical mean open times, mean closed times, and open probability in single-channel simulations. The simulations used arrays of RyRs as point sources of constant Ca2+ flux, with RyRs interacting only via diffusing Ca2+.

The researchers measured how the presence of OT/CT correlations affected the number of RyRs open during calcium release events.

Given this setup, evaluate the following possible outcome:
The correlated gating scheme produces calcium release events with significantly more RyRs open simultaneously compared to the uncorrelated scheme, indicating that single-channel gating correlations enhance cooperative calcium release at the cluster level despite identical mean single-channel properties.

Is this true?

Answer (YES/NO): NO